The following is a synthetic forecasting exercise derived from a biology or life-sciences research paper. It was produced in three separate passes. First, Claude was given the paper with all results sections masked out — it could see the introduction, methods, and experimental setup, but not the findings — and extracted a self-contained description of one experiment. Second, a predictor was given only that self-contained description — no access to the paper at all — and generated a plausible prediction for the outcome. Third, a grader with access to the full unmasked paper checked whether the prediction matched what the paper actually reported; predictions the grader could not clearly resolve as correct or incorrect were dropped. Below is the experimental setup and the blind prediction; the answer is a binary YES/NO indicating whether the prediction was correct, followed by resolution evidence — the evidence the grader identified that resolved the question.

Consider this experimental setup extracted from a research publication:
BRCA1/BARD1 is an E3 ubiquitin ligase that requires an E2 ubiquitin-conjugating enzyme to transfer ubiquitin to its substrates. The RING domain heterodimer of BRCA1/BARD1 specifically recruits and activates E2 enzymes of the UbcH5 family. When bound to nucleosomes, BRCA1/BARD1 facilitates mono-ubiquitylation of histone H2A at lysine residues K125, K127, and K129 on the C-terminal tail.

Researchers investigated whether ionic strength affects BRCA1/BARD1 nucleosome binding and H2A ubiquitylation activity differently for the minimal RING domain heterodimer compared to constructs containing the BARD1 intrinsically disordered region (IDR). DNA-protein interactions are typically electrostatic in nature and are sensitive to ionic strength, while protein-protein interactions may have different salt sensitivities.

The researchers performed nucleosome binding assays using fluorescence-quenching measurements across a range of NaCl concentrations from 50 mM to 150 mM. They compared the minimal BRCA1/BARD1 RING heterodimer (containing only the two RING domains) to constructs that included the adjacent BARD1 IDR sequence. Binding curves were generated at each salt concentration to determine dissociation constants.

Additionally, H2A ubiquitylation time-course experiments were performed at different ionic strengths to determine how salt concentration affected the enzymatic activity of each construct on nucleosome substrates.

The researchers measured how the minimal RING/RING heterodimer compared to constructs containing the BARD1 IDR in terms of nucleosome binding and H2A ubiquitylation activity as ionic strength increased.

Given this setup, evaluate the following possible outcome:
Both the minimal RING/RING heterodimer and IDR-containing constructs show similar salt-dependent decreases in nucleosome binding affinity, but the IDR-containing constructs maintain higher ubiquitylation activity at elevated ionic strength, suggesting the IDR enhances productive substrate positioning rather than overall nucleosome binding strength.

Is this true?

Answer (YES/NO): NO